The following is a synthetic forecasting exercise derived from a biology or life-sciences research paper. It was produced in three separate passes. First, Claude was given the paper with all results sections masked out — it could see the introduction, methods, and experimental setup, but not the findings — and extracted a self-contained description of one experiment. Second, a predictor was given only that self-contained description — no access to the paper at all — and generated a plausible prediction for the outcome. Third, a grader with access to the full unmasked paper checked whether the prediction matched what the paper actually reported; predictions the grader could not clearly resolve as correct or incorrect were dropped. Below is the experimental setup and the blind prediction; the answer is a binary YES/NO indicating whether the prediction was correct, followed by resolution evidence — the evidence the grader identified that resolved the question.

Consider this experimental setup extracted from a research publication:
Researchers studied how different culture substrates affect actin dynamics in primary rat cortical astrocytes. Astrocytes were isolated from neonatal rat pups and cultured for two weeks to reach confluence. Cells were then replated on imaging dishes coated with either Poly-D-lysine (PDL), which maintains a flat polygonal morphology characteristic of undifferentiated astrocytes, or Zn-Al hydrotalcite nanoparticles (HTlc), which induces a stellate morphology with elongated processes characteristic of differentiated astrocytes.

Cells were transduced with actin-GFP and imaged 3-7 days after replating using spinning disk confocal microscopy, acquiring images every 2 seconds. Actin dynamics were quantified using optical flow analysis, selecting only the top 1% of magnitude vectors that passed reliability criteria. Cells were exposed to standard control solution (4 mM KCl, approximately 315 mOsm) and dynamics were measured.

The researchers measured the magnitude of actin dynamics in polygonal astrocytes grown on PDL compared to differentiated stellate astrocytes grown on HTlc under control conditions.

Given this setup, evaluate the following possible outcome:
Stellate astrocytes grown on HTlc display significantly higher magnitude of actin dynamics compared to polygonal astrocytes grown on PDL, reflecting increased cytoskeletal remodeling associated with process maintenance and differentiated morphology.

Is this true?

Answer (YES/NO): NO